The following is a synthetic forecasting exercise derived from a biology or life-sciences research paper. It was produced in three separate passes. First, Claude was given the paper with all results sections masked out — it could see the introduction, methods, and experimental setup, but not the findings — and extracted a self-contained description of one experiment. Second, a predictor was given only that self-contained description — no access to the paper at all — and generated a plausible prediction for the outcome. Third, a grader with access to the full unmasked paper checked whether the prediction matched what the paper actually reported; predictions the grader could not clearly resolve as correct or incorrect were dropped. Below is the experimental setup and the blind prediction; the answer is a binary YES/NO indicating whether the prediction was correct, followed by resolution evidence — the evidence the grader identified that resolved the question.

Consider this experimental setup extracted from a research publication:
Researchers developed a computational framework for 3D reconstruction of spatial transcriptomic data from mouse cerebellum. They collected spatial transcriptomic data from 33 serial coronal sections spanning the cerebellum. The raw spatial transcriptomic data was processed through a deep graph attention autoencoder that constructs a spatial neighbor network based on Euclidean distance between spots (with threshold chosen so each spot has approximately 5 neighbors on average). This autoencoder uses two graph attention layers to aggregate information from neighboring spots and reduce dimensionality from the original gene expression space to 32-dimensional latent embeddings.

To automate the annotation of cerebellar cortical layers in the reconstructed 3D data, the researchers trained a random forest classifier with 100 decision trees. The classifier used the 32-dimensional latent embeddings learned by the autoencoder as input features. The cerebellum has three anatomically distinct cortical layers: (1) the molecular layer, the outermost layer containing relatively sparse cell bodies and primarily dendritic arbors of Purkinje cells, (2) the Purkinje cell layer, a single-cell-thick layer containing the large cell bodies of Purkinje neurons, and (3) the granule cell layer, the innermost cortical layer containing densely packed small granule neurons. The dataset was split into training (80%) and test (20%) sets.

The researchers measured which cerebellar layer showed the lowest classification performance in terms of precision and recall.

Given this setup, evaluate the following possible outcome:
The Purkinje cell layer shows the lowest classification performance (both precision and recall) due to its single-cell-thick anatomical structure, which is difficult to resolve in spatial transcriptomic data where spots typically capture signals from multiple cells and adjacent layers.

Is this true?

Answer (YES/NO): YES